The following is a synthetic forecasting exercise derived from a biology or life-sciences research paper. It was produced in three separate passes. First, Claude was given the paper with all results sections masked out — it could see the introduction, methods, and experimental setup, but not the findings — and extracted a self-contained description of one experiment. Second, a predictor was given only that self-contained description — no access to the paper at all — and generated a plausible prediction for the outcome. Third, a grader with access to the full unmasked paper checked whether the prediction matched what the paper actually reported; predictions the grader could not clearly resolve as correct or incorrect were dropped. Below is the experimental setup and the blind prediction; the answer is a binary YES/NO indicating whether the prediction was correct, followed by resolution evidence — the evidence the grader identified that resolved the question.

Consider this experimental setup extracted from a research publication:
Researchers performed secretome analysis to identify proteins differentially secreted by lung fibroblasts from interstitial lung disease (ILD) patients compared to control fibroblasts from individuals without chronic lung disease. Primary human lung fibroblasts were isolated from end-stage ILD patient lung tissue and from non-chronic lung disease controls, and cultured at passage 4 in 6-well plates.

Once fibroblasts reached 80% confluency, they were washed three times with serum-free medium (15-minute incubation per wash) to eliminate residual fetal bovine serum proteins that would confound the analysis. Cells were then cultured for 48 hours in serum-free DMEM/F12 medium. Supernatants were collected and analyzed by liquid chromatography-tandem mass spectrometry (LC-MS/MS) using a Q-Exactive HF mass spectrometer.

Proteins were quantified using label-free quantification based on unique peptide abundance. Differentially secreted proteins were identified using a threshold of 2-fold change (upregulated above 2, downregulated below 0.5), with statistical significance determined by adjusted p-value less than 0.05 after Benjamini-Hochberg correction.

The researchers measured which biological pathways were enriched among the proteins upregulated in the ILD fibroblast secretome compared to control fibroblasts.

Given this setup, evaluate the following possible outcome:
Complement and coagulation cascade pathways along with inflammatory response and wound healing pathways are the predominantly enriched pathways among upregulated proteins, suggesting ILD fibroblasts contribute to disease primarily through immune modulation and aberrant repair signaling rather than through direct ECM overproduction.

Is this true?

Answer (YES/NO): NO